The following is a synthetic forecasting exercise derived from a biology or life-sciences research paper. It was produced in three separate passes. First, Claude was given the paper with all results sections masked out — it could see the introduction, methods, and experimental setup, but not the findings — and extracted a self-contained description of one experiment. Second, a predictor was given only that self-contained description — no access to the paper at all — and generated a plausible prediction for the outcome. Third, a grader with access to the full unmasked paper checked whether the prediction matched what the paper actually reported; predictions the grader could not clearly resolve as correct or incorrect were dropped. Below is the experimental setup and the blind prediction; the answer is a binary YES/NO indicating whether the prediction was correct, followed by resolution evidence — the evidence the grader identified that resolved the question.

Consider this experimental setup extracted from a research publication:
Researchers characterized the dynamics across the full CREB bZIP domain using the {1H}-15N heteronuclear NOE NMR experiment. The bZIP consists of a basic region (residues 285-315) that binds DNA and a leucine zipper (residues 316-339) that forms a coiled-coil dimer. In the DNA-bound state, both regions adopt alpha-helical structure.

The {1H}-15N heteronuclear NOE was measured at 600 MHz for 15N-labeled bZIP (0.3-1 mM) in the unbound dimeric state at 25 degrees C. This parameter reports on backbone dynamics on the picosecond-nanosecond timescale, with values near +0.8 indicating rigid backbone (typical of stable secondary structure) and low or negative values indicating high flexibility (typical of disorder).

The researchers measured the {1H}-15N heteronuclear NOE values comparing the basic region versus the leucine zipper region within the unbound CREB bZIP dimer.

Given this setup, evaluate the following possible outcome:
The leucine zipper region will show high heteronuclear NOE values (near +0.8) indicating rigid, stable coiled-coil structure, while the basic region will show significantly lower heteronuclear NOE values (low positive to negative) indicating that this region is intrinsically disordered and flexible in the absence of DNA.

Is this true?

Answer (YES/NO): NO